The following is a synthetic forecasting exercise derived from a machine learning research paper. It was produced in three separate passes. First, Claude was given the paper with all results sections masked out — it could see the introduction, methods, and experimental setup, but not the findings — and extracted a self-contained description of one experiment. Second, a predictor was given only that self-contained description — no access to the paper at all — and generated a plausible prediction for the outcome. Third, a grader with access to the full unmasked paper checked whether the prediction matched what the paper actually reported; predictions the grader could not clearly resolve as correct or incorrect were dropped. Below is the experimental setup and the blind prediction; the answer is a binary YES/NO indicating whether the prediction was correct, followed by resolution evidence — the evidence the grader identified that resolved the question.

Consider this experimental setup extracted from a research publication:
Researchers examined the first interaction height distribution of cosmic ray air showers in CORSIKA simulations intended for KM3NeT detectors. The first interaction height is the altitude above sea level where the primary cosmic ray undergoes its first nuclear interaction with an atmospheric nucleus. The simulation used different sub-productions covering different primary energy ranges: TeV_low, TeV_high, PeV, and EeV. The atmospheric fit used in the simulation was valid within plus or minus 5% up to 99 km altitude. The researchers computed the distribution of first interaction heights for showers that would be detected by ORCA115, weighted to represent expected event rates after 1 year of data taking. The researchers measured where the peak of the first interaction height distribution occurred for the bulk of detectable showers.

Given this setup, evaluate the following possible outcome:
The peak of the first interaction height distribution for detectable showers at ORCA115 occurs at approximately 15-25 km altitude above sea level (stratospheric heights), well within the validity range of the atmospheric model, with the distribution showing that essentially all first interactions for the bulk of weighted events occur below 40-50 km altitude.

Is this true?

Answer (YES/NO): NO